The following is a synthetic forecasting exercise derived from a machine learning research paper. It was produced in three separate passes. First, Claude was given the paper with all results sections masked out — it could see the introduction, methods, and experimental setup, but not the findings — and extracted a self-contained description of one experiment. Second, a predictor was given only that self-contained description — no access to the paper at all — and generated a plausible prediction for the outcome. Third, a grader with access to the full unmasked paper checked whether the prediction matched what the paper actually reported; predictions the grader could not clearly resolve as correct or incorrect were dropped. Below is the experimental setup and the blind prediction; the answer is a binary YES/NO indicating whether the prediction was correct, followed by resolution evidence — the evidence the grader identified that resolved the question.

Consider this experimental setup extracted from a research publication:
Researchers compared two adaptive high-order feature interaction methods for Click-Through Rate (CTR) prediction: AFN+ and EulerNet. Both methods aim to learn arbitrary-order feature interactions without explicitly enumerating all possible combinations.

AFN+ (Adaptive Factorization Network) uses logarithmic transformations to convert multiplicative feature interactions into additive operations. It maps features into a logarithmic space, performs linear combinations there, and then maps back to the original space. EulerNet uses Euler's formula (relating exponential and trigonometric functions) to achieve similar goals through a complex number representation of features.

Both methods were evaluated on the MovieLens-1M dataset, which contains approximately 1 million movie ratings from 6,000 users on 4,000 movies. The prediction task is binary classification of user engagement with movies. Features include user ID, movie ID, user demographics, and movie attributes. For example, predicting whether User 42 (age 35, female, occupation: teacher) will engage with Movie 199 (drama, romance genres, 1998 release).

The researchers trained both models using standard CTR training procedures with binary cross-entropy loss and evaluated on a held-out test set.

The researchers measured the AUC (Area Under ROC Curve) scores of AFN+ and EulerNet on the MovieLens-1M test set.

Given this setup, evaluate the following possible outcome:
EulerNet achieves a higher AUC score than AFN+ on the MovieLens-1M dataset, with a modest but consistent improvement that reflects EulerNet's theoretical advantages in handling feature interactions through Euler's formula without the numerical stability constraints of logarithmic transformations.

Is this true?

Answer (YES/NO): YES